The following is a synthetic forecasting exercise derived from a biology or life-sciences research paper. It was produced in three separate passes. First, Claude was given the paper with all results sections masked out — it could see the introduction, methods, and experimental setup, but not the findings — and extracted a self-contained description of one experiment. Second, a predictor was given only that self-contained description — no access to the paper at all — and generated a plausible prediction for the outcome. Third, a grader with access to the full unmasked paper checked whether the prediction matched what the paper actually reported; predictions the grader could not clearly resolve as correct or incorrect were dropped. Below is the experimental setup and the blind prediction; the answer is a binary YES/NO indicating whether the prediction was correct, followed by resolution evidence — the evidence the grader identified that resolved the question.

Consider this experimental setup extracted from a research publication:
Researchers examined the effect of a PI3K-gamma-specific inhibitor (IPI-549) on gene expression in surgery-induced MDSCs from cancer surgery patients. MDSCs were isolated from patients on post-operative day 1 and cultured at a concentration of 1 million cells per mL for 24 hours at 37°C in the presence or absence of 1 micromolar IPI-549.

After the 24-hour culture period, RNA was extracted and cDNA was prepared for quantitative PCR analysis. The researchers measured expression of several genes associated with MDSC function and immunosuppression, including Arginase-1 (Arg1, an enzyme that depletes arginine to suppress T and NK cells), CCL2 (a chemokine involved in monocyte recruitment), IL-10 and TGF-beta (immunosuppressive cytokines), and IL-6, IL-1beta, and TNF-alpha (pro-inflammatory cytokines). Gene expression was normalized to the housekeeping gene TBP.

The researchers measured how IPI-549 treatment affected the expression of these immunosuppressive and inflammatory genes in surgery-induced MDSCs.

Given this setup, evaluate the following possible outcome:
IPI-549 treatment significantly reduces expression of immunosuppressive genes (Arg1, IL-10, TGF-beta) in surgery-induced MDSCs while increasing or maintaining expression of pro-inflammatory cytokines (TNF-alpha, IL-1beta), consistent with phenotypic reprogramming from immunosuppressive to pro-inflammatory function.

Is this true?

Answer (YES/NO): NO